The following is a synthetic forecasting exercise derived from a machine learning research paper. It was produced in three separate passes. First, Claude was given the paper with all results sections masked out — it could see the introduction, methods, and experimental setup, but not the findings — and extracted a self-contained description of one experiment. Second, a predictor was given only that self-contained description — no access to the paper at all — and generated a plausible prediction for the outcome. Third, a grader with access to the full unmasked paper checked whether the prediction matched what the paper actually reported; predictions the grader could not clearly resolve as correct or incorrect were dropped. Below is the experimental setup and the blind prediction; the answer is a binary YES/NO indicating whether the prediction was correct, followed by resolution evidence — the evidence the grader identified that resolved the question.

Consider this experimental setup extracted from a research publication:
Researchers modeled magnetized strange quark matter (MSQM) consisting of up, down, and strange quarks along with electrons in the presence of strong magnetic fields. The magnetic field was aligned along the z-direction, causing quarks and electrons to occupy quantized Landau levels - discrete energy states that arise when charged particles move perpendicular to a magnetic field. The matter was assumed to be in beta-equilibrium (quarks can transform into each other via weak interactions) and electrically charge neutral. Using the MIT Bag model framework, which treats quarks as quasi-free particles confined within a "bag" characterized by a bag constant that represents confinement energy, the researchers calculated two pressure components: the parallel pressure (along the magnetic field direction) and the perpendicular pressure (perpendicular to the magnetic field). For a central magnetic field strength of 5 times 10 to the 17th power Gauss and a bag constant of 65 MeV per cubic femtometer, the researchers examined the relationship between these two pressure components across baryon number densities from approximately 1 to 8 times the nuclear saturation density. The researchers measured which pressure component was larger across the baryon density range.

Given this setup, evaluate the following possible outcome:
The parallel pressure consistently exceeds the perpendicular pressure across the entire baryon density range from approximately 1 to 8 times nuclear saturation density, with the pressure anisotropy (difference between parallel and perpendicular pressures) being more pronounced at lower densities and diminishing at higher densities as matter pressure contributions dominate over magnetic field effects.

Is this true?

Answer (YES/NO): NO